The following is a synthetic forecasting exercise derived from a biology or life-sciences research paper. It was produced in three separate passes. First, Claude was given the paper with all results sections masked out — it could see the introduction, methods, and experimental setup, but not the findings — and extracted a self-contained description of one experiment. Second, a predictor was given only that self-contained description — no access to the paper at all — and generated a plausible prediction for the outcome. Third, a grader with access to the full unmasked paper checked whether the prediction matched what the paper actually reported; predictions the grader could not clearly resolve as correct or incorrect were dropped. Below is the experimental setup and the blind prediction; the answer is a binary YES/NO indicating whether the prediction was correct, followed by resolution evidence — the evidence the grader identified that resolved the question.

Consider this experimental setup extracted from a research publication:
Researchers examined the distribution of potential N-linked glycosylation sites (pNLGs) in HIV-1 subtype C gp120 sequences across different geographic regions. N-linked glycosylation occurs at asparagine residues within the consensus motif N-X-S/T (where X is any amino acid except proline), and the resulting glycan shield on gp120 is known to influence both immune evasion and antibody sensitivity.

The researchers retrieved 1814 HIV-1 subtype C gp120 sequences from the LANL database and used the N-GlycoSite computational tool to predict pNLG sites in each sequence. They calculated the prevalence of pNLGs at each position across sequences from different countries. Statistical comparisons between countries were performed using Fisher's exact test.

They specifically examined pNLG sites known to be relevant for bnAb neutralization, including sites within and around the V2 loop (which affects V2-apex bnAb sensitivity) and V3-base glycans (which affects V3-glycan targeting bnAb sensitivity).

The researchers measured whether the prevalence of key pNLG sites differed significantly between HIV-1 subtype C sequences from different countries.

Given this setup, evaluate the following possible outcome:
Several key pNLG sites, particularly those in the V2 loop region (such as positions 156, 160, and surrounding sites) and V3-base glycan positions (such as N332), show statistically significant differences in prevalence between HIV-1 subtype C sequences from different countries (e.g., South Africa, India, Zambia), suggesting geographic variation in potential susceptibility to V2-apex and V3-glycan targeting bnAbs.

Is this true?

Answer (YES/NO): NO